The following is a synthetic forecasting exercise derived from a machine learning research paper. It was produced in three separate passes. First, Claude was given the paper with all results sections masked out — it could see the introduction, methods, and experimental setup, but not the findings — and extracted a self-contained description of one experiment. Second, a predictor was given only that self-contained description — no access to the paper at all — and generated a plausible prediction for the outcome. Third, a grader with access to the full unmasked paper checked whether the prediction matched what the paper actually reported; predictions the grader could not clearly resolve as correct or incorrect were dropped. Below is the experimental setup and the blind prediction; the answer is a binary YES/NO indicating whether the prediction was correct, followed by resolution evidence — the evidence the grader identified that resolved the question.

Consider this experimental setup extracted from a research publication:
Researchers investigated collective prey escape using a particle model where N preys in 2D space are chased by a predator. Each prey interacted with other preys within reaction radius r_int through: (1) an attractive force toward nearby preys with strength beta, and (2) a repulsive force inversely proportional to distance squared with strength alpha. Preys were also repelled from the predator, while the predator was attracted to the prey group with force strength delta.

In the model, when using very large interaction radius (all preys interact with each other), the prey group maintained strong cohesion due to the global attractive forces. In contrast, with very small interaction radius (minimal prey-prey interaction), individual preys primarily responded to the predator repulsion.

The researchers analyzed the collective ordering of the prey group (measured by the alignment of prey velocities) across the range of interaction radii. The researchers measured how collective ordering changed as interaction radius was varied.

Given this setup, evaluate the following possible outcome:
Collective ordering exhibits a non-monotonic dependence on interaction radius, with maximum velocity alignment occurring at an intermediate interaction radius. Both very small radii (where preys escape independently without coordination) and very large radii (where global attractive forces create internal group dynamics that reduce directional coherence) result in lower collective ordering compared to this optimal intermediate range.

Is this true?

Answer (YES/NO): YES